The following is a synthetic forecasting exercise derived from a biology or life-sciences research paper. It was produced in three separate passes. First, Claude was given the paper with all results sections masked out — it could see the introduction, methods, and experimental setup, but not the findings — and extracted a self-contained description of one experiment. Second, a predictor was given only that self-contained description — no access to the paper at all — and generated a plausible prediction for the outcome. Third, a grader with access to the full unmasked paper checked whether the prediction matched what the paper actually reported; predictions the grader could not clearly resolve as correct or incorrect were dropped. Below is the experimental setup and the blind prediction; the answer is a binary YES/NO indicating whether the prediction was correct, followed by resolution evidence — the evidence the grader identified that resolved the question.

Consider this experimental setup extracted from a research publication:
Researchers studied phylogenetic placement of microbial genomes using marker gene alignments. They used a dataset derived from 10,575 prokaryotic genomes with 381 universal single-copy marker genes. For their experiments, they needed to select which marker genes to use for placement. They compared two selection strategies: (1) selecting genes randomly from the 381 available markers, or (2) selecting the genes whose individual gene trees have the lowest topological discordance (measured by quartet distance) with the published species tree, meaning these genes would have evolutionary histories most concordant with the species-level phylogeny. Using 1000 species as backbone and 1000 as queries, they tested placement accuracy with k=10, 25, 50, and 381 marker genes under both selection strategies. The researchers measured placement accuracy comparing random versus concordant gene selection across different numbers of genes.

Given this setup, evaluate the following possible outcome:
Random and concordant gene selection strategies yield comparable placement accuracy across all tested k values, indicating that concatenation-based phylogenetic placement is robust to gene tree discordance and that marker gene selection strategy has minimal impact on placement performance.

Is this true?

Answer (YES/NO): NO